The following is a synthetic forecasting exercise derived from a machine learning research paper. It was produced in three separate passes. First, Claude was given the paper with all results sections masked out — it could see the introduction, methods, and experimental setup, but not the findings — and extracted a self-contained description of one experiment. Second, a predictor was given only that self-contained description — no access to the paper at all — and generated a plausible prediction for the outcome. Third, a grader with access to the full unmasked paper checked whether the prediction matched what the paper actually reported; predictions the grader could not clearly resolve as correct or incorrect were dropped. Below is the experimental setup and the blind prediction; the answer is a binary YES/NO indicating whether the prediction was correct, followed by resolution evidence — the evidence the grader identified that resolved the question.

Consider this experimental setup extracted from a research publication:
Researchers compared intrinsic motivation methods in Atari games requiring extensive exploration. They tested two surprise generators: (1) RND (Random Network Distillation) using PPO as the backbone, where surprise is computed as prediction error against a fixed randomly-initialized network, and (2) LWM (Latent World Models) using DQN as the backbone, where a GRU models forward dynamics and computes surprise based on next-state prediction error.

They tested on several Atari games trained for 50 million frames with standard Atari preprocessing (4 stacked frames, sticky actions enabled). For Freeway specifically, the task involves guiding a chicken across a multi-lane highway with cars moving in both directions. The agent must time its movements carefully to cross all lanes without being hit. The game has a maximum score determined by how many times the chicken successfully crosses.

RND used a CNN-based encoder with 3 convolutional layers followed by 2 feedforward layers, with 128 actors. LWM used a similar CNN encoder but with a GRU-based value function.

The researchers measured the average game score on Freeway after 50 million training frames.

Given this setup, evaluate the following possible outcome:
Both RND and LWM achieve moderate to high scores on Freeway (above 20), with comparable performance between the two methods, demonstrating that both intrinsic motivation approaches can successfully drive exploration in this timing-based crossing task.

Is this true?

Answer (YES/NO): NO